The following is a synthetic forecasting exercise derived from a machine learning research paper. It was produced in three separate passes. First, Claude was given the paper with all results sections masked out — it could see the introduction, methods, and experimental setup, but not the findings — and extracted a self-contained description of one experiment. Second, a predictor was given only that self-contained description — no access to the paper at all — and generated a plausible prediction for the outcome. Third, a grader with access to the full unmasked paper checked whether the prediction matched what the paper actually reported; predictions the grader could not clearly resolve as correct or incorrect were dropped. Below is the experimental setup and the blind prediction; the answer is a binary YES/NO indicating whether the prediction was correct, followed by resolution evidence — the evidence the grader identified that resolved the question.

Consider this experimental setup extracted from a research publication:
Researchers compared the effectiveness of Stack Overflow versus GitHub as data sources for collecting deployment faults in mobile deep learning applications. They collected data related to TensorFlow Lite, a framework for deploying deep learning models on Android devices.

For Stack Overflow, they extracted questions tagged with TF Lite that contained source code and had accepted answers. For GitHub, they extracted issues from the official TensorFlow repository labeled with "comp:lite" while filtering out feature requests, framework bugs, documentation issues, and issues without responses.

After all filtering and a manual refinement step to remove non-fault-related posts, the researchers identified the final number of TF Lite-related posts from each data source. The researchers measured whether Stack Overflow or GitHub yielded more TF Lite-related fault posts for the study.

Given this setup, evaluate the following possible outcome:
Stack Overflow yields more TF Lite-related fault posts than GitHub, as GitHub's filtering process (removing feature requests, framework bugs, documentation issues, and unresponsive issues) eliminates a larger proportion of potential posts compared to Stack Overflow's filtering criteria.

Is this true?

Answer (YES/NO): NO